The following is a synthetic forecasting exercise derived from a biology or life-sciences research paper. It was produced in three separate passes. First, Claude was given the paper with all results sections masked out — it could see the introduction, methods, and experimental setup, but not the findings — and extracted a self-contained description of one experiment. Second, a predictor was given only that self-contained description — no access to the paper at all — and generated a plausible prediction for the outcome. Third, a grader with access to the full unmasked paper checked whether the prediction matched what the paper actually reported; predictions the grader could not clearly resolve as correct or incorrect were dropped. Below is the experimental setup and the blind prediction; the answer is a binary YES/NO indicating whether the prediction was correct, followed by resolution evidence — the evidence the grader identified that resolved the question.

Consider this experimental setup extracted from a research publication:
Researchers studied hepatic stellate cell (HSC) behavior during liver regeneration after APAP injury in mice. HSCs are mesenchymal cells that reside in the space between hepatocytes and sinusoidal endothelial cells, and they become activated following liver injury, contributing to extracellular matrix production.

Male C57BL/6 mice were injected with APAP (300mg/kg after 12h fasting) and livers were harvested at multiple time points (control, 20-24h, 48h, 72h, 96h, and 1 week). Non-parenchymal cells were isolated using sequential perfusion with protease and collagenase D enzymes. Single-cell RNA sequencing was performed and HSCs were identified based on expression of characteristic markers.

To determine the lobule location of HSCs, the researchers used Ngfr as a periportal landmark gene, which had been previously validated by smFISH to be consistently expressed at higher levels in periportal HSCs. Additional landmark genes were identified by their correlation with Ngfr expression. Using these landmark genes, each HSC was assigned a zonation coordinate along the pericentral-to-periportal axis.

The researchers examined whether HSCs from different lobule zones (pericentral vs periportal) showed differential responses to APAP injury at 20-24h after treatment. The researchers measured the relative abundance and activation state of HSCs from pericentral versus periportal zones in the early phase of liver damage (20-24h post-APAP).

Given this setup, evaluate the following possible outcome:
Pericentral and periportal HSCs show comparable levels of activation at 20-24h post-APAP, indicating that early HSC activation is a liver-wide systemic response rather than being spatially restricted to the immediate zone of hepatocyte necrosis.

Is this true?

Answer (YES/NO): NO